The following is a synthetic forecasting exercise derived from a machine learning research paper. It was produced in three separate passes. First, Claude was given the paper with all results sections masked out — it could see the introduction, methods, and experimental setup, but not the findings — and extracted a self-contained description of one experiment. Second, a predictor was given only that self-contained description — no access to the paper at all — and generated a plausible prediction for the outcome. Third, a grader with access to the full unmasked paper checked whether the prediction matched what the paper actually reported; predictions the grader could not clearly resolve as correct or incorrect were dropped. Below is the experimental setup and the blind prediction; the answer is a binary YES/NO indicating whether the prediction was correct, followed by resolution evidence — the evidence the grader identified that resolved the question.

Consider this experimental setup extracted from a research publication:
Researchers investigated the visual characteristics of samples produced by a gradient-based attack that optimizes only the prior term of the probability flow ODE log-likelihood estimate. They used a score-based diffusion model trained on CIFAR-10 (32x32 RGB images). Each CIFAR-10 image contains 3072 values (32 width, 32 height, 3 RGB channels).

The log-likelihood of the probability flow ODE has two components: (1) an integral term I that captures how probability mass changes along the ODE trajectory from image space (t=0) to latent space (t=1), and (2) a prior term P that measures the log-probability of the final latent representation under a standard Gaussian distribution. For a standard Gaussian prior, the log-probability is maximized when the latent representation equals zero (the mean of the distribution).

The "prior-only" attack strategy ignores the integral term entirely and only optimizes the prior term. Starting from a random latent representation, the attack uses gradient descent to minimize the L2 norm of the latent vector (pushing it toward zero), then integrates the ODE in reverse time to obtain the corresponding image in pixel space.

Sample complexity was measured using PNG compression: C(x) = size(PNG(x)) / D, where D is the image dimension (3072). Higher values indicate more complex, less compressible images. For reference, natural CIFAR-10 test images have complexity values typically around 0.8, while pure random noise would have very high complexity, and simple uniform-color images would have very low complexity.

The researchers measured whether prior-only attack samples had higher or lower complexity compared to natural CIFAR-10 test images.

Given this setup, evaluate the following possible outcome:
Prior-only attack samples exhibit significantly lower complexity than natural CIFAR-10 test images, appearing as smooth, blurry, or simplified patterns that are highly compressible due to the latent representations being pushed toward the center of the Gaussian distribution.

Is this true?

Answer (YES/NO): NO